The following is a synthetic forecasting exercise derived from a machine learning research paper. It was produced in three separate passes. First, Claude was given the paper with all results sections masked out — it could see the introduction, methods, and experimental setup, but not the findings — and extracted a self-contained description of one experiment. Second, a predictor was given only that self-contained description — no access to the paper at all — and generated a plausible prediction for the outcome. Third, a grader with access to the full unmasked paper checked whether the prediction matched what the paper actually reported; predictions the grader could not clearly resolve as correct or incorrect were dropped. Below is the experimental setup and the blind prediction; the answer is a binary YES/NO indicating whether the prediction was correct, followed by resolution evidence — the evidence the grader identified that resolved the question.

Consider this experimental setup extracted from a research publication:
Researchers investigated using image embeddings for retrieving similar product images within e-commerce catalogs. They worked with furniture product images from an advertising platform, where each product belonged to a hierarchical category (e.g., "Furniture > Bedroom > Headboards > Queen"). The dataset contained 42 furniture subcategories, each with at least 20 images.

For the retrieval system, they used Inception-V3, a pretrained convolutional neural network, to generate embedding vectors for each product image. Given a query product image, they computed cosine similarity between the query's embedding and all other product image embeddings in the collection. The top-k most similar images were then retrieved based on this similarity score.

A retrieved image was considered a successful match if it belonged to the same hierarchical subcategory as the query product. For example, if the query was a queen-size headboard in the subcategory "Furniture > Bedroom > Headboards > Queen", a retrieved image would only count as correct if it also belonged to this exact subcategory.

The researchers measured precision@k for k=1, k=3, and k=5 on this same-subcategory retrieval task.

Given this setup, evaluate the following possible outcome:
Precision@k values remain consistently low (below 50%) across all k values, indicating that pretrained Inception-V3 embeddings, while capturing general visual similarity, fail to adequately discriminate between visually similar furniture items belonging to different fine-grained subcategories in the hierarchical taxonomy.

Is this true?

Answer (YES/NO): YES